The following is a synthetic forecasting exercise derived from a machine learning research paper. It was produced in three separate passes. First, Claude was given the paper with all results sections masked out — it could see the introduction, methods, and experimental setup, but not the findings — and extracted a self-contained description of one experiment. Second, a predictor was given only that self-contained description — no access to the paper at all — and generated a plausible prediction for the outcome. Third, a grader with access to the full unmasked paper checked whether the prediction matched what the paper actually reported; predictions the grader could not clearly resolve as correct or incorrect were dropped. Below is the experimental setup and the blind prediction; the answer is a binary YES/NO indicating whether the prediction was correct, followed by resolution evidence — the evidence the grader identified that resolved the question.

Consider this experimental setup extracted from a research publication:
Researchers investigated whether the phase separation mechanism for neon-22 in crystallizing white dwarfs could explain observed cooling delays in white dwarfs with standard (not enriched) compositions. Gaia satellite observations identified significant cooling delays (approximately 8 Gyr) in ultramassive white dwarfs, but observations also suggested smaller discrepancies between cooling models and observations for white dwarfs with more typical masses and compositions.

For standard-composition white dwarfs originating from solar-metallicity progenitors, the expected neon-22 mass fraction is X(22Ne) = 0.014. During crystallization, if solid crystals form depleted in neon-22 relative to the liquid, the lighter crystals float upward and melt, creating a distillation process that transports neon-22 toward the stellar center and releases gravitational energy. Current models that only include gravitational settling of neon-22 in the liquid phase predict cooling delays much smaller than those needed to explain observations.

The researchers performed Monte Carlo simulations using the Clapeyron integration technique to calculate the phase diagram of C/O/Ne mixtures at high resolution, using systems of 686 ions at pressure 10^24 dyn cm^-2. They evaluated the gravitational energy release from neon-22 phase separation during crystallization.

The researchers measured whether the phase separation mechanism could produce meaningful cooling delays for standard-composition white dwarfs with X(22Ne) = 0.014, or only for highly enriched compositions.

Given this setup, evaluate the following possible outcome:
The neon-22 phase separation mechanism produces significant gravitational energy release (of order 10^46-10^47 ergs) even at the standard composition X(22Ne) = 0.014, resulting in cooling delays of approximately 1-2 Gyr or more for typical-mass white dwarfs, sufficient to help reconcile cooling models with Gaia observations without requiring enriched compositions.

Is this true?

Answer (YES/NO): YES